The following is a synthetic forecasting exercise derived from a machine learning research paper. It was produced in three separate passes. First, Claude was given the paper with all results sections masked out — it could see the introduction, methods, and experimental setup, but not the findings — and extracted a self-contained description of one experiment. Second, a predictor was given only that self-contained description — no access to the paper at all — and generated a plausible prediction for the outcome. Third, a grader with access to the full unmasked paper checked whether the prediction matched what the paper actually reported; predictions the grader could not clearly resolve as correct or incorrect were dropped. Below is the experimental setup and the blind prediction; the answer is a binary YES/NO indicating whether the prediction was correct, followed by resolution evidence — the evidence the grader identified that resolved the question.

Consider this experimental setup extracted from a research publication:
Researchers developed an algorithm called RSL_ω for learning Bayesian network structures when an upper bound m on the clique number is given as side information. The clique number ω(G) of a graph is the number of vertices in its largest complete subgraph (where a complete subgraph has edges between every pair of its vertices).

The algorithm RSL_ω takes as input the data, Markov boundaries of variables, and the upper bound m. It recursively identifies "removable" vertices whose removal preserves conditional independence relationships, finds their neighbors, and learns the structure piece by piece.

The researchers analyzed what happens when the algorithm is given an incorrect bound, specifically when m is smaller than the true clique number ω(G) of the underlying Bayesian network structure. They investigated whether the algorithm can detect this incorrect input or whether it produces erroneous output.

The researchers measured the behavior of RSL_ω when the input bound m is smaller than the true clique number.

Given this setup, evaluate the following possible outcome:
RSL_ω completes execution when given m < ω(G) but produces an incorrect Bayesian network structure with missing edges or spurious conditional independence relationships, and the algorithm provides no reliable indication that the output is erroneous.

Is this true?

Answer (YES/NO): NO